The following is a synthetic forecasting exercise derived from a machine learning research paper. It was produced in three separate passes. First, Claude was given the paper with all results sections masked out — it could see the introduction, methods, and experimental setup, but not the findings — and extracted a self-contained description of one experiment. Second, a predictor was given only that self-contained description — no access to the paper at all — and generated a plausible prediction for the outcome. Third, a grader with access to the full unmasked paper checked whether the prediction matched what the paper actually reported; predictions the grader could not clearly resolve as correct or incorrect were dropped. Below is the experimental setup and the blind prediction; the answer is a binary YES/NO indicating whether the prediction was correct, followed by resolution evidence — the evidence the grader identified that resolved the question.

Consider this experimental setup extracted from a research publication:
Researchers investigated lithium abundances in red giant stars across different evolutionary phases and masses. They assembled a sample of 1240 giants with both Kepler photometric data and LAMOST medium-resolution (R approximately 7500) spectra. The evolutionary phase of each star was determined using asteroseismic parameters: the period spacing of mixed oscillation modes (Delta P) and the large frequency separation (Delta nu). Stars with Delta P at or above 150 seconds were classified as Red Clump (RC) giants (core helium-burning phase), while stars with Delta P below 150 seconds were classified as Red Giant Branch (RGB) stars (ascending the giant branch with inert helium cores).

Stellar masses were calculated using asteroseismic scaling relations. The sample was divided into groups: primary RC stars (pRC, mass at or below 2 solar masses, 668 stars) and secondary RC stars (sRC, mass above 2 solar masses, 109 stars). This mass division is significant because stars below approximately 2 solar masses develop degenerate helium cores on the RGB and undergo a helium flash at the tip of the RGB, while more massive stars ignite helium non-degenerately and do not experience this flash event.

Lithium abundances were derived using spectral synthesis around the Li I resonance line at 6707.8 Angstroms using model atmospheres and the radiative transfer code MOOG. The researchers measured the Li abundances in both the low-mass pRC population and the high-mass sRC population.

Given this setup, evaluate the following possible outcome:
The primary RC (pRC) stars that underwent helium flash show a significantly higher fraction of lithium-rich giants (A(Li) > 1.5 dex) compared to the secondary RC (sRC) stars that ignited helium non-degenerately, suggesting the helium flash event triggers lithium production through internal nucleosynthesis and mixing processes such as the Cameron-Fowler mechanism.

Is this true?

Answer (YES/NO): YES